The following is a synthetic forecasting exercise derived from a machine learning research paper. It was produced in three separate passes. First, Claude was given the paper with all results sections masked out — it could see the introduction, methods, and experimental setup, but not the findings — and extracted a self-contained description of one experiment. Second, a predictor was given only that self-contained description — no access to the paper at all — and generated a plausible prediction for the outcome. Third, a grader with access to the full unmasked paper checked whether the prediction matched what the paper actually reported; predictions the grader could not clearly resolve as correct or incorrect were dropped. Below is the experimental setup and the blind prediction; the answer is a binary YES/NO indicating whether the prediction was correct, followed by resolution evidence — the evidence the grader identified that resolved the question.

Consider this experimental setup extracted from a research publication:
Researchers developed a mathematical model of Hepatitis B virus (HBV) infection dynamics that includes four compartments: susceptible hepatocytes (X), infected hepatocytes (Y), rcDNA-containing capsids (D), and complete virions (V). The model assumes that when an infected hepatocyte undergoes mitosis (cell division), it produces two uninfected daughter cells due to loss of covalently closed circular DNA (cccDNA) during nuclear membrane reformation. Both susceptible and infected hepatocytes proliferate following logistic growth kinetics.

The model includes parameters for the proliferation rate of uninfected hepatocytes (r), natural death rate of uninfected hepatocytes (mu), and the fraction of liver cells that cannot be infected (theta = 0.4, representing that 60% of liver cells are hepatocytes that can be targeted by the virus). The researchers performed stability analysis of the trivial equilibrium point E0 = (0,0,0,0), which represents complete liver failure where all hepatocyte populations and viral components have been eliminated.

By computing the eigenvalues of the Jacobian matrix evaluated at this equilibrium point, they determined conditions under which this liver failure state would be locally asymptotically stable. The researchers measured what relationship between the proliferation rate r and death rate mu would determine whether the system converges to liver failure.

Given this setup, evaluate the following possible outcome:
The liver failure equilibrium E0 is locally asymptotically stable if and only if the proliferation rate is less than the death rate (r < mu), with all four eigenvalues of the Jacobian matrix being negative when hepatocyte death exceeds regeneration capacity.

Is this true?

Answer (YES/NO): NO